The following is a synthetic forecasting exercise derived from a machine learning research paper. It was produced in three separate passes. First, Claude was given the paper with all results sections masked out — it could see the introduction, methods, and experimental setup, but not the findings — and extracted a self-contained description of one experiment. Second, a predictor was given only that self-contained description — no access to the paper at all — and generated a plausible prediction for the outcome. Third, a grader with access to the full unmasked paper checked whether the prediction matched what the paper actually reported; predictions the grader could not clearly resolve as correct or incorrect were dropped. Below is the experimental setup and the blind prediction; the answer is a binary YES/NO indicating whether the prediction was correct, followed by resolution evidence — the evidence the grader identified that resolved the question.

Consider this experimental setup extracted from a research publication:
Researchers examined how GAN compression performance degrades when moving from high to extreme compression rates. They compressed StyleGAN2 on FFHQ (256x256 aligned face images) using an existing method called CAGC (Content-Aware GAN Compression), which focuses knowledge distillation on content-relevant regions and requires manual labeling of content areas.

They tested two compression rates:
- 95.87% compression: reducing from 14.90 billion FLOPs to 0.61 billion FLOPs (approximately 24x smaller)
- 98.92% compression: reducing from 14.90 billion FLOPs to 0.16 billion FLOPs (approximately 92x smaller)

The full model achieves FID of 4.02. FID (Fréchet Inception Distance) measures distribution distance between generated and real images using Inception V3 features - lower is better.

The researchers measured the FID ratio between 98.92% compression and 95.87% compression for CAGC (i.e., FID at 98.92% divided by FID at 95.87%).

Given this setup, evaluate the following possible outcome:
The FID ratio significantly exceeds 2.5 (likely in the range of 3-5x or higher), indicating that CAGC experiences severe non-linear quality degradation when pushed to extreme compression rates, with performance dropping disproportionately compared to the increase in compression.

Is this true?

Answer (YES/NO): NO